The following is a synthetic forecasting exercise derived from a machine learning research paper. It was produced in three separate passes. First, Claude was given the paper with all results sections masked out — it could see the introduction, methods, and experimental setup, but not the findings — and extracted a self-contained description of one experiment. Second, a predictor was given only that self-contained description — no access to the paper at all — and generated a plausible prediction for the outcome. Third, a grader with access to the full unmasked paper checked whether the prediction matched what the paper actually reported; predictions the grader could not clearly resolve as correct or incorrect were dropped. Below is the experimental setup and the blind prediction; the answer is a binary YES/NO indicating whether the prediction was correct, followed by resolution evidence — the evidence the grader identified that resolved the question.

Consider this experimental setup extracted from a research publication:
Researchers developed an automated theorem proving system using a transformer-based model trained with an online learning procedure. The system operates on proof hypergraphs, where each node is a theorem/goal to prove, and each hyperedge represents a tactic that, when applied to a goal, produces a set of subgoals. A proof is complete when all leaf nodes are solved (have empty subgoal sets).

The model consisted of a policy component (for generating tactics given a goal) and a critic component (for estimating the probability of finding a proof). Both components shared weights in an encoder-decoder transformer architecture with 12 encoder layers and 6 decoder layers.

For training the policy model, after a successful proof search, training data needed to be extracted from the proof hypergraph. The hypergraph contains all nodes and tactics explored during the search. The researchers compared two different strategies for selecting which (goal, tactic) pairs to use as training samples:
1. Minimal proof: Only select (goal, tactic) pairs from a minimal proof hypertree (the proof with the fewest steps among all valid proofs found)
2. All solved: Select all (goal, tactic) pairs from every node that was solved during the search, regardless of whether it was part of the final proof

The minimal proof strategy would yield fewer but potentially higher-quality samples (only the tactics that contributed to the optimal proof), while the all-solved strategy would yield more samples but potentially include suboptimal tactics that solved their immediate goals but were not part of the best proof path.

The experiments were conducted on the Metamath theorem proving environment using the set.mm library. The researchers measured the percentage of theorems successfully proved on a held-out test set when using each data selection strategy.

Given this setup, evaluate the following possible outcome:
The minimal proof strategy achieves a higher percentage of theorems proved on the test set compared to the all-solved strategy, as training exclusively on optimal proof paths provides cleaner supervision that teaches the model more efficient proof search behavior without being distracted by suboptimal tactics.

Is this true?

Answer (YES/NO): YES